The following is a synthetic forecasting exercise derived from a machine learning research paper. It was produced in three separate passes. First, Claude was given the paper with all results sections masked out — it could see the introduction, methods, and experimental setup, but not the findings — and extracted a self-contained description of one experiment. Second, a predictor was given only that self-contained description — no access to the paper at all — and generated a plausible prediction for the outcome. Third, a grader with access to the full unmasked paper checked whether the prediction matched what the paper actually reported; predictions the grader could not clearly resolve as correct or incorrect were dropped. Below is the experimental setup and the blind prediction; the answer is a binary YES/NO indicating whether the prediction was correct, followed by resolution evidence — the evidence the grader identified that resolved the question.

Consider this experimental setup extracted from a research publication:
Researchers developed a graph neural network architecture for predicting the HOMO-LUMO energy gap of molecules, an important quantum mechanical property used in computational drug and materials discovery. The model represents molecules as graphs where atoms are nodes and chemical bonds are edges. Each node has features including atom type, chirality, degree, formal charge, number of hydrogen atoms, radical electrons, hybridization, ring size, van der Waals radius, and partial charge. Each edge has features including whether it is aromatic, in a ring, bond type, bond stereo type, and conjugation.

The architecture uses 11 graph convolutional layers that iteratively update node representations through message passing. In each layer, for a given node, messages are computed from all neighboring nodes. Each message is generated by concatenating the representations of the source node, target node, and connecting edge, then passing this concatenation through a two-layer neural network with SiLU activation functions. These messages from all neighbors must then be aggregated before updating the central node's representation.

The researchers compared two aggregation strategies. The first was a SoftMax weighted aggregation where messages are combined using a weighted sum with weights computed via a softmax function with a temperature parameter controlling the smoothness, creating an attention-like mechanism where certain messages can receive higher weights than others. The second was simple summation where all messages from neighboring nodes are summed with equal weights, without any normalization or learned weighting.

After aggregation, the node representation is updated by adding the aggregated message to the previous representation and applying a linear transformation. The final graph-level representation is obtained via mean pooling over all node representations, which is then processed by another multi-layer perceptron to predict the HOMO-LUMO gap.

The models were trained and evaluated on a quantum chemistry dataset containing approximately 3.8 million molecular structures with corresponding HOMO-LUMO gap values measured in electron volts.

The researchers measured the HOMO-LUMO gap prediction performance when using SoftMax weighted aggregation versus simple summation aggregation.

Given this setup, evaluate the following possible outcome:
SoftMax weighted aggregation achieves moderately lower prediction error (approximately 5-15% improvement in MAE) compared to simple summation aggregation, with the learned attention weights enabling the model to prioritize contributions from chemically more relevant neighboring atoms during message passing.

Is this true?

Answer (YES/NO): NO